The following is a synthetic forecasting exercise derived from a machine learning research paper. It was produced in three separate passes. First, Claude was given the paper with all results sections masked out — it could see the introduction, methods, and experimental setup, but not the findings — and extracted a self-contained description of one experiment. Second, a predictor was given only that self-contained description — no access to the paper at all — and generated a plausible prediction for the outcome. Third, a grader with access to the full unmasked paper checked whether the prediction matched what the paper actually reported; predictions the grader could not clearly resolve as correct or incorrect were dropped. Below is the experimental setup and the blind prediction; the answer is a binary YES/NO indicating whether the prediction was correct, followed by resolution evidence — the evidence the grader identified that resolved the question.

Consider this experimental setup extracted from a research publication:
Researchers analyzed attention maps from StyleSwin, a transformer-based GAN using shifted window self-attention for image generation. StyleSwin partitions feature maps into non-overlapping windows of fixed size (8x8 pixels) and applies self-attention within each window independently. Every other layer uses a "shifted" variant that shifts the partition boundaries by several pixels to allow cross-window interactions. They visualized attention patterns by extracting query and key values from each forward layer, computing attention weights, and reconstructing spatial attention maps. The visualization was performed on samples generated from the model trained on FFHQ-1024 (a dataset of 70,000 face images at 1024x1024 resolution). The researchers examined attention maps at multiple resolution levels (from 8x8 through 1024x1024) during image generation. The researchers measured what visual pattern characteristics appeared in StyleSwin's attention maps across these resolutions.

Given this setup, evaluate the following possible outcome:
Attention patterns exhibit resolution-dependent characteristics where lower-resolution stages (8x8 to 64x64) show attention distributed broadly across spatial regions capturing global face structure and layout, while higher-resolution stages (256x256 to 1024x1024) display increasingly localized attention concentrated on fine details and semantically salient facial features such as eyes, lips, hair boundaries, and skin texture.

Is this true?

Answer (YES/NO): NO